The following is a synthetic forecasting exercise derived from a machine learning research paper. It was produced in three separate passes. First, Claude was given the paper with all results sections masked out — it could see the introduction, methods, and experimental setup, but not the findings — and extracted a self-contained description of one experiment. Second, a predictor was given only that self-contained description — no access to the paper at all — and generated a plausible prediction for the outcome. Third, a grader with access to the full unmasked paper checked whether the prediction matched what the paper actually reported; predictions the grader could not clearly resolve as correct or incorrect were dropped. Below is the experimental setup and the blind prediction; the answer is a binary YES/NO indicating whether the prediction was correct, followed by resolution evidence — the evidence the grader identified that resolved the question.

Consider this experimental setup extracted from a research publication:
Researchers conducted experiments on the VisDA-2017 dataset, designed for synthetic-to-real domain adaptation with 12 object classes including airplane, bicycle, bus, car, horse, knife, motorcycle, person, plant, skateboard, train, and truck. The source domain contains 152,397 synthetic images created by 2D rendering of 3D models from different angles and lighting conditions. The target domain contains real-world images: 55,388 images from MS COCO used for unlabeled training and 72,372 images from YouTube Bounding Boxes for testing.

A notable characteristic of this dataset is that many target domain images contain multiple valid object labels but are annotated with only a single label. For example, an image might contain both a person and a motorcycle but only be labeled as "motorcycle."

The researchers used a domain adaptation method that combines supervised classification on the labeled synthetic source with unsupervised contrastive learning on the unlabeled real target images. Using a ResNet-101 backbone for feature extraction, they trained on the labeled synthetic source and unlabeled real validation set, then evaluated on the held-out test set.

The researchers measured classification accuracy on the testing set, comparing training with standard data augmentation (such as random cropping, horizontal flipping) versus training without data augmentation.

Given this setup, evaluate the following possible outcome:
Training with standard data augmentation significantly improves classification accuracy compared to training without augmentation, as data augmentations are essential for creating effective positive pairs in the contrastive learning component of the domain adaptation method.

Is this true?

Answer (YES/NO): NO